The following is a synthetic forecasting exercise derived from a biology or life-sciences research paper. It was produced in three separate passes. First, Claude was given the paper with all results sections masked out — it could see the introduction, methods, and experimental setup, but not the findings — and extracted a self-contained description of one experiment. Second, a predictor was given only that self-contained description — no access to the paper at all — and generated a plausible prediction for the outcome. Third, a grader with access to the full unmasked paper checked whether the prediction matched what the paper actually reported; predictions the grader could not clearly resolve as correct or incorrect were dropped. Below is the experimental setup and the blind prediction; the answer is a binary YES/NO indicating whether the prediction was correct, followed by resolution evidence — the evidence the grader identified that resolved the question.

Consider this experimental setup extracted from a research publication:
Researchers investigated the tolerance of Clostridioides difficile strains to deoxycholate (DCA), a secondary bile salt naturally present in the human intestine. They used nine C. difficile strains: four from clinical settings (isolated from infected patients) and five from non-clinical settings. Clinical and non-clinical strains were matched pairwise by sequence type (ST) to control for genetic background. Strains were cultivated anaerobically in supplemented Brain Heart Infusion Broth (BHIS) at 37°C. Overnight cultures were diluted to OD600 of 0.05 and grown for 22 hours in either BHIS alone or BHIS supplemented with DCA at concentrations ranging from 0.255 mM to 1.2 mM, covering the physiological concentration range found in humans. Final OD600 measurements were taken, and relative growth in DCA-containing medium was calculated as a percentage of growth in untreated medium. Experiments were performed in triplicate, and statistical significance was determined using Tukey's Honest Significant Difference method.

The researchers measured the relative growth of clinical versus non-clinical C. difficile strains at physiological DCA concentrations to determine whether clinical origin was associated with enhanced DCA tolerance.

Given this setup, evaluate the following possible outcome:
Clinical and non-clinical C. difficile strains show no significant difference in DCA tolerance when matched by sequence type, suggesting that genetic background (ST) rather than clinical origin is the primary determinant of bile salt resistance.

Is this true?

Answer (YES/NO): YES